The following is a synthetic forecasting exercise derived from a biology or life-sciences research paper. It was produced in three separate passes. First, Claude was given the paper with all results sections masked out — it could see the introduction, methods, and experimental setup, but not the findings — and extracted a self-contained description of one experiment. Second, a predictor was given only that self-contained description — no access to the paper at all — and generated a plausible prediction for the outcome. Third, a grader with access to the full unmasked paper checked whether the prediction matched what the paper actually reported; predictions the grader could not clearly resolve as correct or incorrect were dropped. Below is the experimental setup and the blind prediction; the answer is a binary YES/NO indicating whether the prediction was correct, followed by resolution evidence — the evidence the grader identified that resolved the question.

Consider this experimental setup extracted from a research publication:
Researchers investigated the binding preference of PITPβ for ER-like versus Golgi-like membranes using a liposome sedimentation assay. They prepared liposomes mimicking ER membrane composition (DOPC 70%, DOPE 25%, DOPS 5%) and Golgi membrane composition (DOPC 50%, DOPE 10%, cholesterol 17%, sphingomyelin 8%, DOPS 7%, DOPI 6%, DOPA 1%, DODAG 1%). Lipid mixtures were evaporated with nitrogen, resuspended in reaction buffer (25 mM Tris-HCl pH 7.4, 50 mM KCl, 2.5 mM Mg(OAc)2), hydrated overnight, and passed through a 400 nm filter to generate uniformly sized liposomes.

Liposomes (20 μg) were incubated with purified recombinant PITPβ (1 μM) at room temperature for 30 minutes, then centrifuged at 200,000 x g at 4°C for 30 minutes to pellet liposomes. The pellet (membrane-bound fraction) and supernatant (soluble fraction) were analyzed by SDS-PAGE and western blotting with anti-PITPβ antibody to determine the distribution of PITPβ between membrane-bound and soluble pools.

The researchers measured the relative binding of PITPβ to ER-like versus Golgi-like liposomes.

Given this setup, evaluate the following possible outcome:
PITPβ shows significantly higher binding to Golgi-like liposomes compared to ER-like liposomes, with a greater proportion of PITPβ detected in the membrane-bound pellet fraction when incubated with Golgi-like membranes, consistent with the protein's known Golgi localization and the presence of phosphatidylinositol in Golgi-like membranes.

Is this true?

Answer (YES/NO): NO